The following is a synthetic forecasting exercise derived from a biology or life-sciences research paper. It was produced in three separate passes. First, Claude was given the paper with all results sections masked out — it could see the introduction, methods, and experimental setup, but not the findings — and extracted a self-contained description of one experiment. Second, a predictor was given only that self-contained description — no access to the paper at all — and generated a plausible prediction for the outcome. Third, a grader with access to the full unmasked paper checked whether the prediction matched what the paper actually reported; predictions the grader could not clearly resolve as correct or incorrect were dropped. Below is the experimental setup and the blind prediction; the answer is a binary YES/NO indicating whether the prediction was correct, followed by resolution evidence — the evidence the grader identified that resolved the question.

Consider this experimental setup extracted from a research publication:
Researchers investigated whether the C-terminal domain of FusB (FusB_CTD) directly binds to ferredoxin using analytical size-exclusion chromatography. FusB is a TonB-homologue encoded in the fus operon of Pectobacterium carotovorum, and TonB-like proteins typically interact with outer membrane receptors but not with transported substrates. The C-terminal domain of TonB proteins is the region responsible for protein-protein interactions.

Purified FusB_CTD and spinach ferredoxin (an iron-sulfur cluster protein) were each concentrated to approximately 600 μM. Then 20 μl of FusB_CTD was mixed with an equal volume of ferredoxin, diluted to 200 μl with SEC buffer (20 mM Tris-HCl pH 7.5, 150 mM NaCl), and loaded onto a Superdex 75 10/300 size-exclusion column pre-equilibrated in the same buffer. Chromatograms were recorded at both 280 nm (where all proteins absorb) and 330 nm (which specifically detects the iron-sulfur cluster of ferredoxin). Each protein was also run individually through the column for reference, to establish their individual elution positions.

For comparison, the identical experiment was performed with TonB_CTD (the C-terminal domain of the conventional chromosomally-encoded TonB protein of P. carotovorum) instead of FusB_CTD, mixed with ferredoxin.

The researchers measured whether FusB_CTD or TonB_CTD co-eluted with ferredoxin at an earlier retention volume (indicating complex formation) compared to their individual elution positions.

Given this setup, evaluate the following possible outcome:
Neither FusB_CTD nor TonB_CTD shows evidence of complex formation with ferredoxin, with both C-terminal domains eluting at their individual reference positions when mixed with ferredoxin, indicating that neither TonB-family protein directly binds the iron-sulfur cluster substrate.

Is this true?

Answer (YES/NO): NO